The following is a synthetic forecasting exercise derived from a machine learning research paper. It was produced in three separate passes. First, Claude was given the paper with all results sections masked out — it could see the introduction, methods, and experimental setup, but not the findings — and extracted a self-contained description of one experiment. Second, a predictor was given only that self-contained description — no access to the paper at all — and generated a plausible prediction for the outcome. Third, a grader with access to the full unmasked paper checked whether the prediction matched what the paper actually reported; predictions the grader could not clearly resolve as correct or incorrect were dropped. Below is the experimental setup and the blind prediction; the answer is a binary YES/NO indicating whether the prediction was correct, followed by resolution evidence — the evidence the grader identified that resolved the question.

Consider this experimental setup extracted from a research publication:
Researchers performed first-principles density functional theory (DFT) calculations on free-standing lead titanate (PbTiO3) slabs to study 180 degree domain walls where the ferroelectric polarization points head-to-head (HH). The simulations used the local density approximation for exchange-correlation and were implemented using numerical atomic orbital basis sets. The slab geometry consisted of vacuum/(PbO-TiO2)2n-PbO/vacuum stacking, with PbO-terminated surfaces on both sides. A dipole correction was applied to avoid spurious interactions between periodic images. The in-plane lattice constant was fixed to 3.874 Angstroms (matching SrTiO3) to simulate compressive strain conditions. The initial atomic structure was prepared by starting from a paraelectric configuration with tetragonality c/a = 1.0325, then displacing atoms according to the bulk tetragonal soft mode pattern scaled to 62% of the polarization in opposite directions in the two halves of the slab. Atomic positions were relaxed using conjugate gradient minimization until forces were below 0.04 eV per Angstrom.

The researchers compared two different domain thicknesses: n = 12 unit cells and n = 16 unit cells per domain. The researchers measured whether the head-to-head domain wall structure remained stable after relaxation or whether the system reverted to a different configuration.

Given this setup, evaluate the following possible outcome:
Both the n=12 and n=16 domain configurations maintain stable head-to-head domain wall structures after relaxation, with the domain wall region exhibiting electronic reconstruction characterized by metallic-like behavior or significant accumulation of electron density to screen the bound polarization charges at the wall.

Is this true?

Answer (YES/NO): NO